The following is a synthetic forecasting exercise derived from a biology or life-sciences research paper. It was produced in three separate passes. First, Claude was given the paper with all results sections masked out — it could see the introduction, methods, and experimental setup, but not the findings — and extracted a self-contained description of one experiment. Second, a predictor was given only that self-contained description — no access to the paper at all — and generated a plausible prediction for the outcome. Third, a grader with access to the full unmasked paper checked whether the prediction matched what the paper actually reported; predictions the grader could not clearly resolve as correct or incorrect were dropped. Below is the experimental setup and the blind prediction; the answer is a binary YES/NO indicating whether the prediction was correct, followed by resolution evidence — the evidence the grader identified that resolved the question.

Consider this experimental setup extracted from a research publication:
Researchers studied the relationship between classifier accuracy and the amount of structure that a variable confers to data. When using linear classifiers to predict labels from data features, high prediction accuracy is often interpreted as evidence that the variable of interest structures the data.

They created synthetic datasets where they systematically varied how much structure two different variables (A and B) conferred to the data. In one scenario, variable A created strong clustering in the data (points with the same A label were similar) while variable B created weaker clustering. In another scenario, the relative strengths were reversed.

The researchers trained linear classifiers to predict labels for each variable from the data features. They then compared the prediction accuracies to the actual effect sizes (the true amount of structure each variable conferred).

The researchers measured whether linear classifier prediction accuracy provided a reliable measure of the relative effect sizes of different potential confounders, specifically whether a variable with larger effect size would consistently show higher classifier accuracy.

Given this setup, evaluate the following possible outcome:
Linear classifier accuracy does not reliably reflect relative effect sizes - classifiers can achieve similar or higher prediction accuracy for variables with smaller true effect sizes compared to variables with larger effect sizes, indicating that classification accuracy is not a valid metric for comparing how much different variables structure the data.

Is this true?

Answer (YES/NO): YES